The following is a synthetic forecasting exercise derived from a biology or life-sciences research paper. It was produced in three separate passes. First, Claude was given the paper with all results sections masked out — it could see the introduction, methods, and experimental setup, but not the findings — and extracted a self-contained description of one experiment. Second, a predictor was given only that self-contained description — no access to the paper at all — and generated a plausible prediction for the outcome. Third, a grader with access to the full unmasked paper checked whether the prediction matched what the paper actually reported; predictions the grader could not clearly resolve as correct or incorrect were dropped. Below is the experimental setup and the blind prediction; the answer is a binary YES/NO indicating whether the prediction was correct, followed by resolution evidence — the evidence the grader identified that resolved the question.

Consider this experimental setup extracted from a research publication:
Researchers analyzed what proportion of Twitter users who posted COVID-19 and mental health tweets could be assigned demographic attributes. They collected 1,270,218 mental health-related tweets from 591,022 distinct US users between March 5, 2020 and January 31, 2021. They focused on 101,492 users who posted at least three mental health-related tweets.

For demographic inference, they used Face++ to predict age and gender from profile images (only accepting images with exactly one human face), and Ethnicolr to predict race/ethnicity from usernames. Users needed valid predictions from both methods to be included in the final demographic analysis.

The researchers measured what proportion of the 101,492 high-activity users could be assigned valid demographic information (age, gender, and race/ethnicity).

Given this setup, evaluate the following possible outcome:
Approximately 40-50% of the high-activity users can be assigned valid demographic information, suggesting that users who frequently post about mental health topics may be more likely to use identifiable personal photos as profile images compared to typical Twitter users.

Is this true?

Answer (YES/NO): NO